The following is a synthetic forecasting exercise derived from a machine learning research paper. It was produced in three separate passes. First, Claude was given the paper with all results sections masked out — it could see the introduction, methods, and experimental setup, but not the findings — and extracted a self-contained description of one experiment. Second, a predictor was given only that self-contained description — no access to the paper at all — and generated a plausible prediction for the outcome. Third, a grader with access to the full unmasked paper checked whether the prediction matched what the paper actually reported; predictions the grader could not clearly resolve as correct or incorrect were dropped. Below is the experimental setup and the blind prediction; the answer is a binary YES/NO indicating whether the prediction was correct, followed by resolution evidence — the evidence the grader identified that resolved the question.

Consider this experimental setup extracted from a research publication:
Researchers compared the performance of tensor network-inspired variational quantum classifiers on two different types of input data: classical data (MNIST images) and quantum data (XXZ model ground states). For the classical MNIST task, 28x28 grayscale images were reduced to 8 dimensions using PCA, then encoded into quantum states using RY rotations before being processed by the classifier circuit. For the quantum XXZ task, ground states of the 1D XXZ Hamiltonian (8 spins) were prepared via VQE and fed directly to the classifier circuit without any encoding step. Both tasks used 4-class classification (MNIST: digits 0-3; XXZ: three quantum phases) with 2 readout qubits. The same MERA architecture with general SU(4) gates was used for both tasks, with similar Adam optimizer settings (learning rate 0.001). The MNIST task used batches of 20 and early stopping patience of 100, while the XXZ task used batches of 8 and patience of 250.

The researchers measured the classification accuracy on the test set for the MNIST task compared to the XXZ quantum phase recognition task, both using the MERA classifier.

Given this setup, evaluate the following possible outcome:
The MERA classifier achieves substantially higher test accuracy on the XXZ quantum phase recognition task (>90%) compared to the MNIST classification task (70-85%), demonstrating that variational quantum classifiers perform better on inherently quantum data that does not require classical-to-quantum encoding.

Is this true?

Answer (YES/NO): YES